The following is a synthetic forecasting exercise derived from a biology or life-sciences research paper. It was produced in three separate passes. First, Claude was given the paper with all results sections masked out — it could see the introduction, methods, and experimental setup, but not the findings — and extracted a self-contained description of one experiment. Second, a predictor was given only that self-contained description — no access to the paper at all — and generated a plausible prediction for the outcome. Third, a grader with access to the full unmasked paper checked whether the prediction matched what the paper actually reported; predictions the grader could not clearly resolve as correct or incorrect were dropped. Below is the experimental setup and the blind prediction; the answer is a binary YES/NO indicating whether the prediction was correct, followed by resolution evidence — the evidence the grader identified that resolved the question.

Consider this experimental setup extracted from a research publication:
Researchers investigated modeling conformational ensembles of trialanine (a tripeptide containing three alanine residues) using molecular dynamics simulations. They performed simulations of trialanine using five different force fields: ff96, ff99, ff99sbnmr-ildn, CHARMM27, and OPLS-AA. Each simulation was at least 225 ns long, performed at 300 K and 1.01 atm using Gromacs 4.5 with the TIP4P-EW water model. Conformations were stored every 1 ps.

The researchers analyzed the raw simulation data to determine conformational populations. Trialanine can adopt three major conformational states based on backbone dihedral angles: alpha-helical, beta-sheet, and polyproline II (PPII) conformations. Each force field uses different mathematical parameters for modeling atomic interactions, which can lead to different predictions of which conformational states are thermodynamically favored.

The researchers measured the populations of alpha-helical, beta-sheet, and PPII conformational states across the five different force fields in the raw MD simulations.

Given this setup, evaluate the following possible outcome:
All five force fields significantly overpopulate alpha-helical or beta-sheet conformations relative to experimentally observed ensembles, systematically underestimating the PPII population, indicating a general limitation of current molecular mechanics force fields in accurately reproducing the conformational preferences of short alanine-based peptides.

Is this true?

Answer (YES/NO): NO